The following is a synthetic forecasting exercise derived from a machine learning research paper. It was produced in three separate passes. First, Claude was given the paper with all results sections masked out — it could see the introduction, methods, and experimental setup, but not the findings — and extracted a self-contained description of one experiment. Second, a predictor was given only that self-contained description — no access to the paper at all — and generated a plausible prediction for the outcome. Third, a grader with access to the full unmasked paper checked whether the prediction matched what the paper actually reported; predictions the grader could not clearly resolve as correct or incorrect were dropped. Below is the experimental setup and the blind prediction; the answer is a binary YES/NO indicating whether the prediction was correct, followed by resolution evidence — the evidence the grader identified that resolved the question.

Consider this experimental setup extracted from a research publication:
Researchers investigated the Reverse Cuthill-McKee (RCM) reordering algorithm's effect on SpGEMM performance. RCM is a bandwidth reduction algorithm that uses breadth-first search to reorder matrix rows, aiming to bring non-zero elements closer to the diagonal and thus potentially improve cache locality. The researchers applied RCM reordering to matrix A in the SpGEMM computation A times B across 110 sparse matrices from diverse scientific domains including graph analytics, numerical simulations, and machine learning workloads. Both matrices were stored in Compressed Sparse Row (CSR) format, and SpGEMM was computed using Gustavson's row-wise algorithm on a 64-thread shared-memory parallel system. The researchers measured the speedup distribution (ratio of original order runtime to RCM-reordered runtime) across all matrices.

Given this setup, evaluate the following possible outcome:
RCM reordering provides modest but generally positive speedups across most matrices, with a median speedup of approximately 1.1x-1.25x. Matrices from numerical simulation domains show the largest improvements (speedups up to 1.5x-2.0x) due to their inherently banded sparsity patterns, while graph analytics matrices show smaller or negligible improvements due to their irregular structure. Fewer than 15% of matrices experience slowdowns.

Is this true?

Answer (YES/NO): NO